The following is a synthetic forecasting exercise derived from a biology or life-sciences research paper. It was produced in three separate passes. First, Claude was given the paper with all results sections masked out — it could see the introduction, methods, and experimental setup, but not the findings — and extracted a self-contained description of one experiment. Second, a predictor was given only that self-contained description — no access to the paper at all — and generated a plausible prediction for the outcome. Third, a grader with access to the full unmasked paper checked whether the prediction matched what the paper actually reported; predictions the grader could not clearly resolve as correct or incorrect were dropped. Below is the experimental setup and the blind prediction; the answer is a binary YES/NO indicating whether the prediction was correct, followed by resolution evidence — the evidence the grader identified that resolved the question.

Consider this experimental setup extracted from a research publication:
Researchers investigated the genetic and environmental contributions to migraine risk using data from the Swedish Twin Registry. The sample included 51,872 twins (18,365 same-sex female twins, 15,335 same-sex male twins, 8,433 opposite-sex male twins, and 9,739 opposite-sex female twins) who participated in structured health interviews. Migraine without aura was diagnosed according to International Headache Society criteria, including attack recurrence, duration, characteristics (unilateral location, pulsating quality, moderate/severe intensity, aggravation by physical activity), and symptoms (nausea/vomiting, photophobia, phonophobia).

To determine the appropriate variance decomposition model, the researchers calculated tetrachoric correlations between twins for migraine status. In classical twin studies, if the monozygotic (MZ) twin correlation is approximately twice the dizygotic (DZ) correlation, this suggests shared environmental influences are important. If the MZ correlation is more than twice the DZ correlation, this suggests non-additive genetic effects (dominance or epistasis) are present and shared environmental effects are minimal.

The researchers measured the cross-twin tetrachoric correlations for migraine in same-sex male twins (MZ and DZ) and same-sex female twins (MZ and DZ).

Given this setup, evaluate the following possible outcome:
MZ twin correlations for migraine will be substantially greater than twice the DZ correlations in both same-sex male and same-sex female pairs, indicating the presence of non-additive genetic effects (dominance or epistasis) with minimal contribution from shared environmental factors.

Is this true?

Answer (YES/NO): YES